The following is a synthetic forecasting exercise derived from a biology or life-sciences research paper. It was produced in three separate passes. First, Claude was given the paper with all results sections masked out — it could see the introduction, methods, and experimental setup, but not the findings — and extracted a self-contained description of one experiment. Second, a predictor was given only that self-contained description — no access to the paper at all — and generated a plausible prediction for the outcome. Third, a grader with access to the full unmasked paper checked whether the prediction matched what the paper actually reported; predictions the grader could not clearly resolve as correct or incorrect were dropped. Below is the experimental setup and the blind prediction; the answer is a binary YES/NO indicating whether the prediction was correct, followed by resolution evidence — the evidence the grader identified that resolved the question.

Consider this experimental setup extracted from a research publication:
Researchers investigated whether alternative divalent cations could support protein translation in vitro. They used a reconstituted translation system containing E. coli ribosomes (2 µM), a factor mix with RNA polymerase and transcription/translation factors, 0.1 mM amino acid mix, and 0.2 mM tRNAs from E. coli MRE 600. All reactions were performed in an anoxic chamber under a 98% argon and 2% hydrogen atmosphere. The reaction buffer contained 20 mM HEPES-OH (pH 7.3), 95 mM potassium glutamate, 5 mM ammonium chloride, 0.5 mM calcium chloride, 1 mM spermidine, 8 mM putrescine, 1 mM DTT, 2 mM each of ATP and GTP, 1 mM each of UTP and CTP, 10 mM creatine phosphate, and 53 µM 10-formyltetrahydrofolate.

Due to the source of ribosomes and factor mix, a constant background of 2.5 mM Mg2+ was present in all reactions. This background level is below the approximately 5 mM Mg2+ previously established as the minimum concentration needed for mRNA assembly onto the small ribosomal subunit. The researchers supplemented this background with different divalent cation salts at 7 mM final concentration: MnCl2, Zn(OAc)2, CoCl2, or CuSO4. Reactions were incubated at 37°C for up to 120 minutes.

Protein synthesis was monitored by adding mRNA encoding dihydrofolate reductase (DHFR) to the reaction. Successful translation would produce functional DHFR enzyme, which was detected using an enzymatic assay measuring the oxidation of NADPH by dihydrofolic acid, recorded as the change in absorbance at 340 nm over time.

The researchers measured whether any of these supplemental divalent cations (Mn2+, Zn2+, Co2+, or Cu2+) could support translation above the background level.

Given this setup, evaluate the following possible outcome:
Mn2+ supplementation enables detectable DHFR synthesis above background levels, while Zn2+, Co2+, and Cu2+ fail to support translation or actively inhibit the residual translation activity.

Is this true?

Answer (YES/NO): YES